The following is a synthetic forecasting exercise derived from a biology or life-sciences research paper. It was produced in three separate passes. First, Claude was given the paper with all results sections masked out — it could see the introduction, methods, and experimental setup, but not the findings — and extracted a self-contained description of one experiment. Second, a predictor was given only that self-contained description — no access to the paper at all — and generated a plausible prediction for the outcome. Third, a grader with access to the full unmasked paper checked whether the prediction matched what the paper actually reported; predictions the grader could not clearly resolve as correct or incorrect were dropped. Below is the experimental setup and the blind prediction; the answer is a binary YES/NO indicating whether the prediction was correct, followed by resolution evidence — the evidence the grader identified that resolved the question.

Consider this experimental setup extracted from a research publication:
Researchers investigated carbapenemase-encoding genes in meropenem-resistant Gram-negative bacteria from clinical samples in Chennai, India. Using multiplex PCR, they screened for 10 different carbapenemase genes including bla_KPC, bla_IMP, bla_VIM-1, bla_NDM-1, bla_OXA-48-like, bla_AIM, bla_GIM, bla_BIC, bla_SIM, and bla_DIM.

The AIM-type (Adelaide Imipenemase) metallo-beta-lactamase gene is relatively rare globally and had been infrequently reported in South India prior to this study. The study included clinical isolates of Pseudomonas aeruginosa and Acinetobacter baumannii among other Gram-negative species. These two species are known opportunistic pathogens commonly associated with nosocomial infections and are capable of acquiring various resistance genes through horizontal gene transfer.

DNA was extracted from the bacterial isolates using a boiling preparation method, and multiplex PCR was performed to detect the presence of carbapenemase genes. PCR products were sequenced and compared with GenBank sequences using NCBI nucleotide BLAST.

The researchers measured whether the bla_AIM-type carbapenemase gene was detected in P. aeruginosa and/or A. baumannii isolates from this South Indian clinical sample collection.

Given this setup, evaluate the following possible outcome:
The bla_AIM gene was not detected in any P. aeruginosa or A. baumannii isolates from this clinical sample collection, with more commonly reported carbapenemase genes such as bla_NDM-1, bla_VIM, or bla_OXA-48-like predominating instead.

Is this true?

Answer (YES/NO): NO